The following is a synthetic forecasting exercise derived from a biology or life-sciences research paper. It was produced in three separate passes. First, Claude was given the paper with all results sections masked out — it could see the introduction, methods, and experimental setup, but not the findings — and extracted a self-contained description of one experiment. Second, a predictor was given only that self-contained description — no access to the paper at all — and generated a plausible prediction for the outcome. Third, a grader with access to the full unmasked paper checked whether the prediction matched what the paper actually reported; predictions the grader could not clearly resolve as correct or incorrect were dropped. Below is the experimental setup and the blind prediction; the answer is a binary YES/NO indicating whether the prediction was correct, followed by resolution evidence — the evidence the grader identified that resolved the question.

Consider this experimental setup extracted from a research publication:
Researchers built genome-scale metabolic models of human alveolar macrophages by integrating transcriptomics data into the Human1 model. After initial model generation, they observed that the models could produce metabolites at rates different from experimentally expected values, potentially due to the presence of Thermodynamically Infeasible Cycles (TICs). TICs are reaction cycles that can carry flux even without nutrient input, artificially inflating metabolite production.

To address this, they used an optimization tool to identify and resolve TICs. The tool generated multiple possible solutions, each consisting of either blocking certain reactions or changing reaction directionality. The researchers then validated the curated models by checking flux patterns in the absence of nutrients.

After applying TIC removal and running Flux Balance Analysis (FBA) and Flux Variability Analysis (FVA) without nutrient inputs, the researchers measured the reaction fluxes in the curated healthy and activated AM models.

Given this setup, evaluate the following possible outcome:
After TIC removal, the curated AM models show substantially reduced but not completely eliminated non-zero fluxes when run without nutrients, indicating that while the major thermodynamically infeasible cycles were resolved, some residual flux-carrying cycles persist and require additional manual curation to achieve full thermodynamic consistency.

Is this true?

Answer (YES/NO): NO